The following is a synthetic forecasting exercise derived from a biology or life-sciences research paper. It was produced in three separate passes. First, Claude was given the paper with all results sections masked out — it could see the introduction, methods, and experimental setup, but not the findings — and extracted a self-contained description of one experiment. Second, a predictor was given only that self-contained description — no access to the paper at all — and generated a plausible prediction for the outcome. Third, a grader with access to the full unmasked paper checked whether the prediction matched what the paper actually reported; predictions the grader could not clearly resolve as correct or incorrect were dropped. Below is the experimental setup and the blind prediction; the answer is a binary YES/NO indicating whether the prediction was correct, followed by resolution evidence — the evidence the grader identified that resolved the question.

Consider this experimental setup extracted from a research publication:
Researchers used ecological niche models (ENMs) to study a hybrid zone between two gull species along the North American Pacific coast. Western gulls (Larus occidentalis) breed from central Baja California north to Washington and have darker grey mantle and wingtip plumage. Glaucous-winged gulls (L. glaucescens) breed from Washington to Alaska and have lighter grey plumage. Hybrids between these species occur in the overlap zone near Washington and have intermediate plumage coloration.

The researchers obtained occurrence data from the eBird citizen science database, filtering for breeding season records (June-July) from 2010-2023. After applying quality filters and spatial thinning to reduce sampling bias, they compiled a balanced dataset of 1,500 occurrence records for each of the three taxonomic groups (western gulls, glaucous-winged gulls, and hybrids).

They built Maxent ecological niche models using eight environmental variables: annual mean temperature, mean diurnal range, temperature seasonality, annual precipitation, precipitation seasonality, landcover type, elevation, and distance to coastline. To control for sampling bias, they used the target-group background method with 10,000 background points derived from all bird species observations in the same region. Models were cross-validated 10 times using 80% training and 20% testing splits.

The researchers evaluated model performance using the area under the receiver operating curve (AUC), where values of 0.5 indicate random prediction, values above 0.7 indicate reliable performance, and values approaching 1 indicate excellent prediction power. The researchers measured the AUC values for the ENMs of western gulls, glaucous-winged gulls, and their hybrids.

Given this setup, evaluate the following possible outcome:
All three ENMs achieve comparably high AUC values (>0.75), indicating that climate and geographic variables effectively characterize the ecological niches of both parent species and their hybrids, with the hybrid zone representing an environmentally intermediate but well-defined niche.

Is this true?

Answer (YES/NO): YES